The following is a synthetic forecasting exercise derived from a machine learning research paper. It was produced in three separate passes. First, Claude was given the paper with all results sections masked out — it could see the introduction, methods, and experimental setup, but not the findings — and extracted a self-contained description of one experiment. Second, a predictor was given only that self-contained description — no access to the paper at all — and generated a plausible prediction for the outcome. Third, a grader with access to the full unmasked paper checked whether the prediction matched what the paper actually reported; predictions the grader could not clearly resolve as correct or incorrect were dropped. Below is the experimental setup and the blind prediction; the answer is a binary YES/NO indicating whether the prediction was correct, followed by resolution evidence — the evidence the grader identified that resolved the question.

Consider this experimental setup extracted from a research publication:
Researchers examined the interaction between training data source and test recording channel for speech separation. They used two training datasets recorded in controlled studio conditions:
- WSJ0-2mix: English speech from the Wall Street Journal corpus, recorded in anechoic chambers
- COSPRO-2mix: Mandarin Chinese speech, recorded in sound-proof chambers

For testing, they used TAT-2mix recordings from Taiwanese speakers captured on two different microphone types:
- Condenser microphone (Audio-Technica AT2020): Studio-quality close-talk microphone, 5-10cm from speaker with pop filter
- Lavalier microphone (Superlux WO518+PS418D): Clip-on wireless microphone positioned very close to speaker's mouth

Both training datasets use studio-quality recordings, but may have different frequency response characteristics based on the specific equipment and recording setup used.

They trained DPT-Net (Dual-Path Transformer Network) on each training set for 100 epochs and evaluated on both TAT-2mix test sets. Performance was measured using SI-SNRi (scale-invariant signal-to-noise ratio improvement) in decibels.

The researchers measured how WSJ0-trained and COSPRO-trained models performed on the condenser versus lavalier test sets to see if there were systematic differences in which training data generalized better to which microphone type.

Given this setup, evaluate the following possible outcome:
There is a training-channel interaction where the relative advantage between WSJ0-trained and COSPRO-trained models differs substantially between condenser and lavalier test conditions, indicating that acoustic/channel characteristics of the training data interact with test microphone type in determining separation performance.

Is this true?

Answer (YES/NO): YES